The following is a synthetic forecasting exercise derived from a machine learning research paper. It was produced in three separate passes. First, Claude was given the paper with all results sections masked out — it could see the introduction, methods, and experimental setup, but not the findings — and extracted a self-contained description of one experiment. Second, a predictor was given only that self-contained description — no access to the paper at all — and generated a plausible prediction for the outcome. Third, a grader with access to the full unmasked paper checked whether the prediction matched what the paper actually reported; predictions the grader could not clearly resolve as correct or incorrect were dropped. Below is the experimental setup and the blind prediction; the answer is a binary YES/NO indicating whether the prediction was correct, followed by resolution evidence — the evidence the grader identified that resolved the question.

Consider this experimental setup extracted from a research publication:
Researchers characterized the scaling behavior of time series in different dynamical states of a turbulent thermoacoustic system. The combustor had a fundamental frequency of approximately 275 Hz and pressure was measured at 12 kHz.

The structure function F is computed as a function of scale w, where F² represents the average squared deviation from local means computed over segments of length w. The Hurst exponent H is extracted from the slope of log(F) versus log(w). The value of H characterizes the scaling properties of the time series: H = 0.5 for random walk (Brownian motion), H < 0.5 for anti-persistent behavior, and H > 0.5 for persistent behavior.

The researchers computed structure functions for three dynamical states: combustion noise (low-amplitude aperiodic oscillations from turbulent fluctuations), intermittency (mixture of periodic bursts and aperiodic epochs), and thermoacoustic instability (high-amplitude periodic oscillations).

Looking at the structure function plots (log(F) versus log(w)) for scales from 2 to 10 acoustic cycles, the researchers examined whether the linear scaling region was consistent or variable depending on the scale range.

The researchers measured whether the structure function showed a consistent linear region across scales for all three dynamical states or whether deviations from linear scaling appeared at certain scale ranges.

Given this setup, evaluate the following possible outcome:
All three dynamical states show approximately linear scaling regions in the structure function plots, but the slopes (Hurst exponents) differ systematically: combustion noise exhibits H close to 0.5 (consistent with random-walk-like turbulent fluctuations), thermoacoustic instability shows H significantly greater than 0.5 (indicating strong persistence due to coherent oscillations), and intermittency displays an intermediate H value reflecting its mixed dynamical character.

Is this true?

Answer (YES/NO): NO